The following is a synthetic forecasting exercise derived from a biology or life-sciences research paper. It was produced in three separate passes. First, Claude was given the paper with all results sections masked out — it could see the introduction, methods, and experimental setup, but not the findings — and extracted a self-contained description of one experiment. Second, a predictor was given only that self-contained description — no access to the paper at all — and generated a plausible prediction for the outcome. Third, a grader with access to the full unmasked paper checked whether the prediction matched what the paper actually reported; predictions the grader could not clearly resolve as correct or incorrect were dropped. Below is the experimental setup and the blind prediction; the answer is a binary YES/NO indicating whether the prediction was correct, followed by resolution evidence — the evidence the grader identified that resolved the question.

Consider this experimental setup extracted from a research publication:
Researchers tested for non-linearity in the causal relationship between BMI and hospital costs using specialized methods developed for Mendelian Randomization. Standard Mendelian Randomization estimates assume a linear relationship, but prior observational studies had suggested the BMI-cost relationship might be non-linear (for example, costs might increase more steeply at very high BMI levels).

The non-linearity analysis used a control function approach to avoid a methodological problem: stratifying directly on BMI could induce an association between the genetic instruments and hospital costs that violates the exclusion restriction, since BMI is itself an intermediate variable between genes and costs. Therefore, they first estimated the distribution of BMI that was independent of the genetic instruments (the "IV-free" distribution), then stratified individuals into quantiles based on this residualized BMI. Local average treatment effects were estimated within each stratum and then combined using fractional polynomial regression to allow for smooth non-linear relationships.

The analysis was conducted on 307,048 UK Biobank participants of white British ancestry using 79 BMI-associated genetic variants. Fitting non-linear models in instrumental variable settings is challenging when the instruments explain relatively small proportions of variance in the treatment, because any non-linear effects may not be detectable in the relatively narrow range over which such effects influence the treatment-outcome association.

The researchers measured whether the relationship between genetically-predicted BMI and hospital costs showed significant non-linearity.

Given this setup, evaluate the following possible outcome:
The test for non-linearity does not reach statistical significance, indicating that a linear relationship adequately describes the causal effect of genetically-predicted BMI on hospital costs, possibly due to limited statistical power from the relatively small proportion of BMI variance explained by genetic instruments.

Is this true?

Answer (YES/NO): YES